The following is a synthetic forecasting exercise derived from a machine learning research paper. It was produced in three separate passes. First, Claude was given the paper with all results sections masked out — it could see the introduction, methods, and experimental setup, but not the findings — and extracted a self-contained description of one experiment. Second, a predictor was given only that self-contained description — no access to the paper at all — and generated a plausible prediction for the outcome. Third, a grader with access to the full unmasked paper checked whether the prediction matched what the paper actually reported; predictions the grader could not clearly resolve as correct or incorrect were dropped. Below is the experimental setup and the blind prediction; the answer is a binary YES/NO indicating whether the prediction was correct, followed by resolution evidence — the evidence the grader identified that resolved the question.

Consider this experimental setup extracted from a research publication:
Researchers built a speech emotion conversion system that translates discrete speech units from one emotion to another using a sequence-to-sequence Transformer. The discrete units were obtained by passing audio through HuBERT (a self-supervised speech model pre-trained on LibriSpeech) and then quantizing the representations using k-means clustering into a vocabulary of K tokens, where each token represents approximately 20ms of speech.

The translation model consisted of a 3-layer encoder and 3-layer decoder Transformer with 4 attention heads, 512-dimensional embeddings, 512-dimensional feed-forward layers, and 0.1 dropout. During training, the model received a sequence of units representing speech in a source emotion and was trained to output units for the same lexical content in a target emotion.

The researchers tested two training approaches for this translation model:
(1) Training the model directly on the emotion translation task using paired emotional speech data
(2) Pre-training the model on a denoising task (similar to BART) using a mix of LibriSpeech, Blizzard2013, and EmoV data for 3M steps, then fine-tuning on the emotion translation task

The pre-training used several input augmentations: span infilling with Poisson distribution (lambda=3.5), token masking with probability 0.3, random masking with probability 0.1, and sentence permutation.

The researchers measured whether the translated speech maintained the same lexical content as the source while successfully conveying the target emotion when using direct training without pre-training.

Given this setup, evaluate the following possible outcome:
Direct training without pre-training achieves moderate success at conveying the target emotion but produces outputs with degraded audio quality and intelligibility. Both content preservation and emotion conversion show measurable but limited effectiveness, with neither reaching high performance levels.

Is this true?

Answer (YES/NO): NO